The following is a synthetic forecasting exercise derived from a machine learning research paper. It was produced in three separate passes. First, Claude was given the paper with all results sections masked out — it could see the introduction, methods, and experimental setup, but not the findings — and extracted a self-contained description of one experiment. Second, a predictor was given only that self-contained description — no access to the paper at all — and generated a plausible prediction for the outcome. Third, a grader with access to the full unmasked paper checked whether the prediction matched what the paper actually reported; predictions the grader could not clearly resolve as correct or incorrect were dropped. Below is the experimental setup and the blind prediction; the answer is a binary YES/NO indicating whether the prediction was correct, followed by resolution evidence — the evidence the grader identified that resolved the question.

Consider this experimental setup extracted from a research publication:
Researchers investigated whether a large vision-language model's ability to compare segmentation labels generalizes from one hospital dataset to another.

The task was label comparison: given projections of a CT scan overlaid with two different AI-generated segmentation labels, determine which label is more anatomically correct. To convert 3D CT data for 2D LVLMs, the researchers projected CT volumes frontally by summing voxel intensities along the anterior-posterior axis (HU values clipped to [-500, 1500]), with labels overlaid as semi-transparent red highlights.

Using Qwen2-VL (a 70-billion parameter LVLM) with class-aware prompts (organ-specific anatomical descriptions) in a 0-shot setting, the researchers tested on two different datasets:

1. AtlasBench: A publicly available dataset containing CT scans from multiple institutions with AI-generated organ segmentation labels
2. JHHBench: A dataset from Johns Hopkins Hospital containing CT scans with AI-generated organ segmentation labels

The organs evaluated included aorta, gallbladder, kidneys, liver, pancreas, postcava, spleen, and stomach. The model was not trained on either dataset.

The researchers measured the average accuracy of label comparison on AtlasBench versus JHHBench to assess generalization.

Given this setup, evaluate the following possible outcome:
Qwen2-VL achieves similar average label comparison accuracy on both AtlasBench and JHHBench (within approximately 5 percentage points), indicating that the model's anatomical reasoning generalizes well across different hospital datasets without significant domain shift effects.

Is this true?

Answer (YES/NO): YES